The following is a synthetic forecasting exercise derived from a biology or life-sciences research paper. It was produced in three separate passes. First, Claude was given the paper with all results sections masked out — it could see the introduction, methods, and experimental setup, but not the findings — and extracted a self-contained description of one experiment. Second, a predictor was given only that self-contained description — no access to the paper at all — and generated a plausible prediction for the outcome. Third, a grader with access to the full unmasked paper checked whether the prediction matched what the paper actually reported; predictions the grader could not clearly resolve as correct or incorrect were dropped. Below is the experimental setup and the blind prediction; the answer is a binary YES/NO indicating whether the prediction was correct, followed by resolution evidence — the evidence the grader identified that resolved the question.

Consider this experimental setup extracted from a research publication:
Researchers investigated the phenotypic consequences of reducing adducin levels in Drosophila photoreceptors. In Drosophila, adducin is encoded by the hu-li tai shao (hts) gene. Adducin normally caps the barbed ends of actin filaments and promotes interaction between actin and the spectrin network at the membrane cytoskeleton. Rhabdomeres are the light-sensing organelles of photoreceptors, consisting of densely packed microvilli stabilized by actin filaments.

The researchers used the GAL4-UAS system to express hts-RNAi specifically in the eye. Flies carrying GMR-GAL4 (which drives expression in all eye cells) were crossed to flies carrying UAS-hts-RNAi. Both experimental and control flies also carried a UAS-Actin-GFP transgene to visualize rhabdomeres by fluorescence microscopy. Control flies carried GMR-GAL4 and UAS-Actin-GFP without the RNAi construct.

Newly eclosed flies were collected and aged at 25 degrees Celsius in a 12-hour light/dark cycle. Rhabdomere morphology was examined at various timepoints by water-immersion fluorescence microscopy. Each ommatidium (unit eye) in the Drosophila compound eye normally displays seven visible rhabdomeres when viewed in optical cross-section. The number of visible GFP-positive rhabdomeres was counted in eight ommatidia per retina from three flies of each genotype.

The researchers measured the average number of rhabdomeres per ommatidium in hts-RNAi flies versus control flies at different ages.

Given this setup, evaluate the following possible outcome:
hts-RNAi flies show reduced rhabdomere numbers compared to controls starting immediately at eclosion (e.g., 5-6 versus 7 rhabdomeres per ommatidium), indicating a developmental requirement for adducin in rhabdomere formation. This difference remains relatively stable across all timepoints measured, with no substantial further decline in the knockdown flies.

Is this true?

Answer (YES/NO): NO